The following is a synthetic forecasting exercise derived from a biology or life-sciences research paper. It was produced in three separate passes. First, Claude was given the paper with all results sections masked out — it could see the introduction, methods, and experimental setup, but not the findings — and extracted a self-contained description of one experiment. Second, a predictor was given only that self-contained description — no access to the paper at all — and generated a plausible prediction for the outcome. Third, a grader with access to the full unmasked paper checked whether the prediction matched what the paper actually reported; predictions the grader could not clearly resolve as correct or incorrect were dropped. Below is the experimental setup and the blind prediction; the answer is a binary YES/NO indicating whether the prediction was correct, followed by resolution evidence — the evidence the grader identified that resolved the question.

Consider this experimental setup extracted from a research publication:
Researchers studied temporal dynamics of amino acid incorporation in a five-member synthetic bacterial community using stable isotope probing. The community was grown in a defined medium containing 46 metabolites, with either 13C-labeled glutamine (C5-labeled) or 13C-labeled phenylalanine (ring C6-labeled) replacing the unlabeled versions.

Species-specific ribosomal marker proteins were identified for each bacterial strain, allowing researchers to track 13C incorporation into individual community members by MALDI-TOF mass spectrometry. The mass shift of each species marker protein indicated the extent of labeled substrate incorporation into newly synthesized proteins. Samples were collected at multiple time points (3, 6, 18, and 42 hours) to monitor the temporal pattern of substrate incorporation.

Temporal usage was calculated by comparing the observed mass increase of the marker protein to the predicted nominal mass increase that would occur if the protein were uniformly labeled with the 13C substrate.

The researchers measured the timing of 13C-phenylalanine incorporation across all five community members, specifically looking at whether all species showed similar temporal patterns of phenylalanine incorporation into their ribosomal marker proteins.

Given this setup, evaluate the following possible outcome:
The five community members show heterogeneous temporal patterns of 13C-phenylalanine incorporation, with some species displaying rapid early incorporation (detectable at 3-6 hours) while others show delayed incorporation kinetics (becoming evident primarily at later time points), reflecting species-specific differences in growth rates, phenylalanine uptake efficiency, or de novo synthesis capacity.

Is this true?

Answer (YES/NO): YES